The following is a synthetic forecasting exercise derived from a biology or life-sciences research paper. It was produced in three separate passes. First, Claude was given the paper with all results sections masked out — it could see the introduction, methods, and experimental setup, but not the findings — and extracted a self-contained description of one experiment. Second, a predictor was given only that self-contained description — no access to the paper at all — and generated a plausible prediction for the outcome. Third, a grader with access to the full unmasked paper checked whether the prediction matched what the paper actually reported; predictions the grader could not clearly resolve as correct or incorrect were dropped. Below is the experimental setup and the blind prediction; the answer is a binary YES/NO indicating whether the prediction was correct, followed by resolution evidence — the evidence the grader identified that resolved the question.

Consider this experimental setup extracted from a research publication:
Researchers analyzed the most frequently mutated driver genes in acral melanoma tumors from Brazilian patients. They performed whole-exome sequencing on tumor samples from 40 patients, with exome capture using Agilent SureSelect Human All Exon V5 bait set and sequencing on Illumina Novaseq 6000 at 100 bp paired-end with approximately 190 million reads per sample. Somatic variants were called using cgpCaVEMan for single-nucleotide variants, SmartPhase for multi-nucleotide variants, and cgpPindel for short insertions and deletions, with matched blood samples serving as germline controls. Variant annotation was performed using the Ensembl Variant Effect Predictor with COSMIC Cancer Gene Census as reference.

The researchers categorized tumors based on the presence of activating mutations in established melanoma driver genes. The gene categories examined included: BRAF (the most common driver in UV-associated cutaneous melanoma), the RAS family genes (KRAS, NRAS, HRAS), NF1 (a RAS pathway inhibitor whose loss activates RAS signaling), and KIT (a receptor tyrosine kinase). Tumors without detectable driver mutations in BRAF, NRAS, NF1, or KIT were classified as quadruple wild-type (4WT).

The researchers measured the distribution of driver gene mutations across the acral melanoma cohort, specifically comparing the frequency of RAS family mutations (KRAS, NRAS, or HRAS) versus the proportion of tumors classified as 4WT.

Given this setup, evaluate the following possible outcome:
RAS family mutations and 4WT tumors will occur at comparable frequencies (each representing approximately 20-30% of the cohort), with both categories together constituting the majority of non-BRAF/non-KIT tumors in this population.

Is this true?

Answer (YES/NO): NO